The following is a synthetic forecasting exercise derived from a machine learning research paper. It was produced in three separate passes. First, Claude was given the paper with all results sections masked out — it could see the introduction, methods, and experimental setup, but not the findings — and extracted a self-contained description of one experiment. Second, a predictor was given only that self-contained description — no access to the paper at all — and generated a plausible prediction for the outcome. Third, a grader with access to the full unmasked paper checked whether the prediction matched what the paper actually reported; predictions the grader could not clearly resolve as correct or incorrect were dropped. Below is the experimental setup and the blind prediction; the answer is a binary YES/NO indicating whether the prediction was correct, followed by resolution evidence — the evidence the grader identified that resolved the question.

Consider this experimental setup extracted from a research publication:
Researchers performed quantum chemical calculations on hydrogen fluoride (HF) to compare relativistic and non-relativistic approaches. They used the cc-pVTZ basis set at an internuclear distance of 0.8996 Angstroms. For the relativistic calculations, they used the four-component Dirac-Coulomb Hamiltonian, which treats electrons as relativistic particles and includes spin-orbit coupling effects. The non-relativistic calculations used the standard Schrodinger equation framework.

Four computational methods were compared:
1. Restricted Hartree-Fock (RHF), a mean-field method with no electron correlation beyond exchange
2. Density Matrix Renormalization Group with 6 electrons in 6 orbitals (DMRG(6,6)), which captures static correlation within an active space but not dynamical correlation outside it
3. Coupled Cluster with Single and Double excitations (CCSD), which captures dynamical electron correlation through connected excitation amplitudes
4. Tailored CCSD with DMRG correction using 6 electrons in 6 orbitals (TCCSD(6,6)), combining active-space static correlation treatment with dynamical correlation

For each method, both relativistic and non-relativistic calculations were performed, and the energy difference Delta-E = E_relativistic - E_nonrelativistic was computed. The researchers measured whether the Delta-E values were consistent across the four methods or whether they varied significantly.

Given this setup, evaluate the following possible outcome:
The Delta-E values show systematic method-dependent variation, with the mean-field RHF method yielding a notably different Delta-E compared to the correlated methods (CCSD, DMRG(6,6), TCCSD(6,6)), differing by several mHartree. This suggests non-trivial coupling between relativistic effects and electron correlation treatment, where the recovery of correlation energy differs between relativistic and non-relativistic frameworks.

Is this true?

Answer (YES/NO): NO